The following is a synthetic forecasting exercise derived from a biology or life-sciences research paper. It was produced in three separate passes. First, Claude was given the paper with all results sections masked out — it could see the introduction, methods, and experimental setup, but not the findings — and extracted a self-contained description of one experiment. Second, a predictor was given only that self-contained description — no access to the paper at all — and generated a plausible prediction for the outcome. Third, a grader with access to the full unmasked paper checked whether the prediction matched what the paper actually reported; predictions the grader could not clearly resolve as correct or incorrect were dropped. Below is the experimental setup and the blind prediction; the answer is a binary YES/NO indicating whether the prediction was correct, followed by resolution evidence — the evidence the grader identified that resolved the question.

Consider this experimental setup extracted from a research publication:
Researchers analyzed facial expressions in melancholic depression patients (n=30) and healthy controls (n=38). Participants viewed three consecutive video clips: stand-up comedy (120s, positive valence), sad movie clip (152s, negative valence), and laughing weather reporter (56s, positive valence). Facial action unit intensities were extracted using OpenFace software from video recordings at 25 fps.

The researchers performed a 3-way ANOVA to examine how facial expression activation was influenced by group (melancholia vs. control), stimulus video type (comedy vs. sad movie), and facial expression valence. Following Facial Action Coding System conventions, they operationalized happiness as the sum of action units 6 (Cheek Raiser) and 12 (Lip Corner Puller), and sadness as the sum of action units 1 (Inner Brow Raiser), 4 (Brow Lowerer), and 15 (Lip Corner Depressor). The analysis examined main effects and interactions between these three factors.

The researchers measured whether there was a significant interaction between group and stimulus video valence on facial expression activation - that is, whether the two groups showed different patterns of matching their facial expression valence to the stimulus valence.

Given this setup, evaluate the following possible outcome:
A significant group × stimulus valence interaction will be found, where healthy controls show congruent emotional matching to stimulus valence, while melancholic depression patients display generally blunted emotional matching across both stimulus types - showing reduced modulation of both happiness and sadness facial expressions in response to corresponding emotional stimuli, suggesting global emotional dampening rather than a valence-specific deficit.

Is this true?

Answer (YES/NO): NO